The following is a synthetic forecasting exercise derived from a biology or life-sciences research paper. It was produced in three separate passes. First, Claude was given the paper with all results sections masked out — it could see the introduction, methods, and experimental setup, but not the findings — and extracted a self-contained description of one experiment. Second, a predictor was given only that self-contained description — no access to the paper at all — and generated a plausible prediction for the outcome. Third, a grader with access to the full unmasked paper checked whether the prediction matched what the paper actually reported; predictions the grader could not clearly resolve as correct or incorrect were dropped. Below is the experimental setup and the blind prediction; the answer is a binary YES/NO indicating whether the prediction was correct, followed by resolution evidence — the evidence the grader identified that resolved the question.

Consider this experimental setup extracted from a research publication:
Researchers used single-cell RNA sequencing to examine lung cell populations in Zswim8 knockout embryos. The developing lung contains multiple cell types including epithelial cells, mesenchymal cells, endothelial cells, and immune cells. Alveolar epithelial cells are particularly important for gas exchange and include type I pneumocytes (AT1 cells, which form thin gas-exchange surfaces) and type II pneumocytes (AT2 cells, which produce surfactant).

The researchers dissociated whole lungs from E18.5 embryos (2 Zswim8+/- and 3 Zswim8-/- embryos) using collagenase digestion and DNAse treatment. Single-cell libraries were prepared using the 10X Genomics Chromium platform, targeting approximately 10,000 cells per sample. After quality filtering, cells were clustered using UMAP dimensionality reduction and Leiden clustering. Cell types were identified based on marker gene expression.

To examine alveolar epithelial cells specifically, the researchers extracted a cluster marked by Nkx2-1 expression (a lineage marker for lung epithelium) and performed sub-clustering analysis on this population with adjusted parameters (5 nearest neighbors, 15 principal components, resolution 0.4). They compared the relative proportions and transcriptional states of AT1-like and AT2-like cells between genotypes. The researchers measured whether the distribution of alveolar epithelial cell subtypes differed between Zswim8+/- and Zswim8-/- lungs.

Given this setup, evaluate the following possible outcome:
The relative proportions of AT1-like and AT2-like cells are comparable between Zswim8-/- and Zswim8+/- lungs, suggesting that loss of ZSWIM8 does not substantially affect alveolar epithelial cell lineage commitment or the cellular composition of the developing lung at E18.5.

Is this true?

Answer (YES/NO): NO